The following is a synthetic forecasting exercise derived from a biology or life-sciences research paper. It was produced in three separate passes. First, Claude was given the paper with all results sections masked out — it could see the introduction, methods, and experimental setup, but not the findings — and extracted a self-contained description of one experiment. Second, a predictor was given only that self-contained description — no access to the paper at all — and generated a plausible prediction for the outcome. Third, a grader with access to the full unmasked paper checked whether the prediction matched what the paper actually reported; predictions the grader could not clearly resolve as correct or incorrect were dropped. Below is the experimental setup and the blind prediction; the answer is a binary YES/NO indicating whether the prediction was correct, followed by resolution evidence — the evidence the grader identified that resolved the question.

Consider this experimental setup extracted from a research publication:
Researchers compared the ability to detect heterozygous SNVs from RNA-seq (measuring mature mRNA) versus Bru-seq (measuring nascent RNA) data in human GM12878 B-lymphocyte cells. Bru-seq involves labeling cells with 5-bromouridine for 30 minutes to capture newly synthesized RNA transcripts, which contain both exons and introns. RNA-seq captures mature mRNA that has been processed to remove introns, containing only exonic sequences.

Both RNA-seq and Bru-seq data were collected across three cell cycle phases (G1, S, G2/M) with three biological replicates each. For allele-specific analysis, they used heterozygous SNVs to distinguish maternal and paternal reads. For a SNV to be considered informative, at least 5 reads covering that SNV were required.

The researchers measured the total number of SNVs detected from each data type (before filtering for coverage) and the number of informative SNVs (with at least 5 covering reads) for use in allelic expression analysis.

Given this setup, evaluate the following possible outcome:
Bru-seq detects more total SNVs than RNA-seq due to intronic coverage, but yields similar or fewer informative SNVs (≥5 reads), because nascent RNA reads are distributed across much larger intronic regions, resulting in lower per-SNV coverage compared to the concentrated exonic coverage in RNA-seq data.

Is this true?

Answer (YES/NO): YES